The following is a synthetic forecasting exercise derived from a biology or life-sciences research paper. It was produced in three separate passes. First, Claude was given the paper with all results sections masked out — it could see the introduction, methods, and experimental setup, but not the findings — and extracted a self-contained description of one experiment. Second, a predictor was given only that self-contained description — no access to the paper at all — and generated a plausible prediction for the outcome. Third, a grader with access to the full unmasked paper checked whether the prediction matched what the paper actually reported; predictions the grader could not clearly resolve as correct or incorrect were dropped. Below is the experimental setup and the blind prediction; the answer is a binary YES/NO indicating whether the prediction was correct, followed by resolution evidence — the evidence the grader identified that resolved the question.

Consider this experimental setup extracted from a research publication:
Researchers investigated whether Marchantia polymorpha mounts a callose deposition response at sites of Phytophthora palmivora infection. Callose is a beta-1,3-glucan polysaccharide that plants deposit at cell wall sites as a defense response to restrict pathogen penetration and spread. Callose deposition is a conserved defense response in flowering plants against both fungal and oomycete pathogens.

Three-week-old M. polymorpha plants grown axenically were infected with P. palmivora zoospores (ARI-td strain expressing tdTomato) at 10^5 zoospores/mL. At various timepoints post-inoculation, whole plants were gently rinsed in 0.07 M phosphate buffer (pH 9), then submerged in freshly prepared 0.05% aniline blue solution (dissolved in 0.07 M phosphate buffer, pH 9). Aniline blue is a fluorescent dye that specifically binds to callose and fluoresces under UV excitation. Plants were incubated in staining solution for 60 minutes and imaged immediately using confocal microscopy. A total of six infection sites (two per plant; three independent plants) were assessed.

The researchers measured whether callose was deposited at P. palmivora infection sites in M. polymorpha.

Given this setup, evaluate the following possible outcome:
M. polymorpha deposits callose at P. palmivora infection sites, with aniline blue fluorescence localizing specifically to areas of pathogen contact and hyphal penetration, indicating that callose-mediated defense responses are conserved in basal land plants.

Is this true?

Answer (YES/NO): NO